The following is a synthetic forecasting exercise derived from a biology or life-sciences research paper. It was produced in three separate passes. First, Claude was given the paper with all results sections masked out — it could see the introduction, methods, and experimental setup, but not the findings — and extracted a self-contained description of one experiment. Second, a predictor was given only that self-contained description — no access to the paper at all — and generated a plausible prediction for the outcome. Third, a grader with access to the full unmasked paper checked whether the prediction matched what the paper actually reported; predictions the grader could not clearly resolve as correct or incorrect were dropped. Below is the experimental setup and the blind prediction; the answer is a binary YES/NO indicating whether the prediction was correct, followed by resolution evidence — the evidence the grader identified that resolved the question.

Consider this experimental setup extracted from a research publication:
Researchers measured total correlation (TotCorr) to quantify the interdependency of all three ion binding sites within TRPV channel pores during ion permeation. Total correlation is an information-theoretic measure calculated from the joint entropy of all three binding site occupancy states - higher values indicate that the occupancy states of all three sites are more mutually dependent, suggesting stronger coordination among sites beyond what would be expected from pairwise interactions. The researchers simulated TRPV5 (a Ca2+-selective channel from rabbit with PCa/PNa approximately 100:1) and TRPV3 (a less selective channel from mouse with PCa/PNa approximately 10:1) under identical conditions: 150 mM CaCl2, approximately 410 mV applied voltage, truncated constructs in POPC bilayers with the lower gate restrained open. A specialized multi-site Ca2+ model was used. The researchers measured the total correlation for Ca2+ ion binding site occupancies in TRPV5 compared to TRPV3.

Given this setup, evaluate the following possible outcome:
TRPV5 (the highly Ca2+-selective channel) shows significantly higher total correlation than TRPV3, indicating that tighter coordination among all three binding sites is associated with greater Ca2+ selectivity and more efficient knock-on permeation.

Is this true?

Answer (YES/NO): YES